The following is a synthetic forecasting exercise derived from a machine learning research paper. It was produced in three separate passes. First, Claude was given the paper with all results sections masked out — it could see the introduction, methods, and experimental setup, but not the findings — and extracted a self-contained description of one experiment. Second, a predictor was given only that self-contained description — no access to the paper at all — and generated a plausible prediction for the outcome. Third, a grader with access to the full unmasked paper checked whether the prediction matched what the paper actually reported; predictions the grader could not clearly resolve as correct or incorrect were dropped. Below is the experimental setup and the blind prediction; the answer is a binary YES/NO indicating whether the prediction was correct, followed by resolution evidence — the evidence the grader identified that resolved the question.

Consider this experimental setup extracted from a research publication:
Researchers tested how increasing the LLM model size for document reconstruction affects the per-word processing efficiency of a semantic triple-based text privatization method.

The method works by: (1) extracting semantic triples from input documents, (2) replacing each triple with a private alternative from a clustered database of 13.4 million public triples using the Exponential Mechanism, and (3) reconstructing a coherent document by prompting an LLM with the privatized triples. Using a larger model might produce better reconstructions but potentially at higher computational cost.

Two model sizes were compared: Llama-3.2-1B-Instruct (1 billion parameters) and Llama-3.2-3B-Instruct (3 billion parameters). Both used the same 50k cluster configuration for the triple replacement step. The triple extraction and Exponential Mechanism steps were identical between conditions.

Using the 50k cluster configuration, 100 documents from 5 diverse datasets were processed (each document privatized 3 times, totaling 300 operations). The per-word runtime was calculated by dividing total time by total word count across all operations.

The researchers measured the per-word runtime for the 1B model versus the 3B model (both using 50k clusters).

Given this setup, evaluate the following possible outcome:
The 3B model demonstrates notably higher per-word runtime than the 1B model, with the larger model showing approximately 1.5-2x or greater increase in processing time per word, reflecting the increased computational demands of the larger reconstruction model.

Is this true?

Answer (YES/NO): YES